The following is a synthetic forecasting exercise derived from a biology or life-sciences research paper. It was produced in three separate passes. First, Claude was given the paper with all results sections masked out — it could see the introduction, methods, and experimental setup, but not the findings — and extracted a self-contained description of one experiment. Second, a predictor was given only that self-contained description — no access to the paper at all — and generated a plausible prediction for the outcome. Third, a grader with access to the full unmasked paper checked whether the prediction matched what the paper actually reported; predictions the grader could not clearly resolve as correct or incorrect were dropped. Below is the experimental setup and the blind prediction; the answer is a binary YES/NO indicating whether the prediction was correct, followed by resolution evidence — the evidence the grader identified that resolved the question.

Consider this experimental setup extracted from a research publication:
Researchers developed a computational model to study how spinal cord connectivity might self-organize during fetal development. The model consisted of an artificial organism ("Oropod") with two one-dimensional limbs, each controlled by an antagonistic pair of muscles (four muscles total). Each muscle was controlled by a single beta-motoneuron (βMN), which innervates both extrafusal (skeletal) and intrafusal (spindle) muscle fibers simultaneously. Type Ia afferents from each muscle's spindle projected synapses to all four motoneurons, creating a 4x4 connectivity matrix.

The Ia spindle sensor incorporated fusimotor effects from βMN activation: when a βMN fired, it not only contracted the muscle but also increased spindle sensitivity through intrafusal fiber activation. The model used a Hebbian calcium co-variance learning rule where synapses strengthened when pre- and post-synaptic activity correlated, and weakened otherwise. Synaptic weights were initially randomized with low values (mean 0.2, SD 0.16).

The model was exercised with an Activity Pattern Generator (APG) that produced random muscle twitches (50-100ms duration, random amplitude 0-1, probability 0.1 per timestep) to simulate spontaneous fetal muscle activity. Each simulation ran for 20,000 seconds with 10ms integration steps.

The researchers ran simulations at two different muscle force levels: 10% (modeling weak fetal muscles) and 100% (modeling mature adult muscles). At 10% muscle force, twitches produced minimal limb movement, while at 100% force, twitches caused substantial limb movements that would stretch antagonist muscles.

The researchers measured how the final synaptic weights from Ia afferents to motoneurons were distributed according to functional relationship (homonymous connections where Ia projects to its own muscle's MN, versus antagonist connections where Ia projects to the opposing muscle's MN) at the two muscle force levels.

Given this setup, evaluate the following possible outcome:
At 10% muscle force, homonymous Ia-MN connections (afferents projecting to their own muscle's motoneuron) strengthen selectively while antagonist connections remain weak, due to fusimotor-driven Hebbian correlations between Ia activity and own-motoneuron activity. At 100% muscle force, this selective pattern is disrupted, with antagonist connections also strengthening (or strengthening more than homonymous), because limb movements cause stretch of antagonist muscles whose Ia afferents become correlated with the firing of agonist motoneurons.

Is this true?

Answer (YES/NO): YES